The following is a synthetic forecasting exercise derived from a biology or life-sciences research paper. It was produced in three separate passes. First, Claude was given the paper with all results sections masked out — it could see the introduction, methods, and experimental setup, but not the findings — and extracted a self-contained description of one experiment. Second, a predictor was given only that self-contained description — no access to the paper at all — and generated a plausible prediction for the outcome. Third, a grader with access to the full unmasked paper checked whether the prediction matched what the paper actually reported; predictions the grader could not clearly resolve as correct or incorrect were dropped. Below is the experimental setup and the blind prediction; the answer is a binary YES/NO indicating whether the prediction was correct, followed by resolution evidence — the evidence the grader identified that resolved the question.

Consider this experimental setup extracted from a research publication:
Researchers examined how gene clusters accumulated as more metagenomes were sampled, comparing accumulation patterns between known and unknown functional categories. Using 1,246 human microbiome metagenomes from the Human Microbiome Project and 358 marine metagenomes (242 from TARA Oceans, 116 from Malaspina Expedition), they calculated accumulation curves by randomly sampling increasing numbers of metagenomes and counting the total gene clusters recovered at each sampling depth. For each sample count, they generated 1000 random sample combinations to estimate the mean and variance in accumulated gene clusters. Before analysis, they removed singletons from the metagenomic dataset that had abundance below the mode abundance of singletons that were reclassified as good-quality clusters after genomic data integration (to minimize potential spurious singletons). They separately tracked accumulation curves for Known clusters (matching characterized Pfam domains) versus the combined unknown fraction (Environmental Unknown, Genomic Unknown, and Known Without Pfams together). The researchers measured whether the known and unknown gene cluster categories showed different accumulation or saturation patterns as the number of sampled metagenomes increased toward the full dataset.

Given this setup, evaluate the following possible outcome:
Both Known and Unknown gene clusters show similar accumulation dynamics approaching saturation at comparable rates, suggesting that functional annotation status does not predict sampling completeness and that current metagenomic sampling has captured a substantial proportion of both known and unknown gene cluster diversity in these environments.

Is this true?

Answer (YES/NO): NO